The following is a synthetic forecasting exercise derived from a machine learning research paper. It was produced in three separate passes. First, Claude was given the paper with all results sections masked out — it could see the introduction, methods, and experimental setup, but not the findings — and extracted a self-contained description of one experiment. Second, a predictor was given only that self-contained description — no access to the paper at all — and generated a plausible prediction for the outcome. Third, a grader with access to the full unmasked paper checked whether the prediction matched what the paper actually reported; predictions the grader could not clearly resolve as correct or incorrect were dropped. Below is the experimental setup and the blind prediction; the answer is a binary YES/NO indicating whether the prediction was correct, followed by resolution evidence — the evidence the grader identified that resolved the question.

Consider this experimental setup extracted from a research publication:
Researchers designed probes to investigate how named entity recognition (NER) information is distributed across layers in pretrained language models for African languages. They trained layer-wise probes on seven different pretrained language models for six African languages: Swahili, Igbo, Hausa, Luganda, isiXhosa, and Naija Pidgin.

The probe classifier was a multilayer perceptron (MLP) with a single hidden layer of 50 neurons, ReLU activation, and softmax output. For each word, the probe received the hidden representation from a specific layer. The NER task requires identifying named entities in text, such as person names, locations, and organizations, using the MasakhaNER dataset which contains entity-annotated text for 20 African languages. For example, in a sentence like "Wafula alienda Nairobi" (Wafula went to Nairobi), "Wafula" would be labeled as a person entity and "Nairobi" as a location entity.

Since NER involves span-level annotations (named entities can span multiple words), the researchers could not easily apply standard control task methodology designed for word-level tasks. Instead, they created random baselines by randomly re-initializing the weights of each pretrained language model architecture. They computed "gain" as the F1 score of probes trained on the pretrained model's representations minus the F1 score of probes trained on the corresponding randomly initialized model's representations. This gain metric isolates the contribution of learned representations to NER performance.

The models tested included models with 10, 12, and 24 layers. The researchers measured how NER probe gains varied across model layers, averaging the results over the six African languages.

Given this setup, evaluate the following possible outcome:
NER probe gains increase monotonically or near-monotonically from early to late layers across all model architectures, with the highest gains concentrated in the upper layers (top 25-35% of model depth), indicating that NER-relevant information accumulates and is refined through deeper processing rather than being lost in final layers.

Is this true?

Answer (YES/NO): NO